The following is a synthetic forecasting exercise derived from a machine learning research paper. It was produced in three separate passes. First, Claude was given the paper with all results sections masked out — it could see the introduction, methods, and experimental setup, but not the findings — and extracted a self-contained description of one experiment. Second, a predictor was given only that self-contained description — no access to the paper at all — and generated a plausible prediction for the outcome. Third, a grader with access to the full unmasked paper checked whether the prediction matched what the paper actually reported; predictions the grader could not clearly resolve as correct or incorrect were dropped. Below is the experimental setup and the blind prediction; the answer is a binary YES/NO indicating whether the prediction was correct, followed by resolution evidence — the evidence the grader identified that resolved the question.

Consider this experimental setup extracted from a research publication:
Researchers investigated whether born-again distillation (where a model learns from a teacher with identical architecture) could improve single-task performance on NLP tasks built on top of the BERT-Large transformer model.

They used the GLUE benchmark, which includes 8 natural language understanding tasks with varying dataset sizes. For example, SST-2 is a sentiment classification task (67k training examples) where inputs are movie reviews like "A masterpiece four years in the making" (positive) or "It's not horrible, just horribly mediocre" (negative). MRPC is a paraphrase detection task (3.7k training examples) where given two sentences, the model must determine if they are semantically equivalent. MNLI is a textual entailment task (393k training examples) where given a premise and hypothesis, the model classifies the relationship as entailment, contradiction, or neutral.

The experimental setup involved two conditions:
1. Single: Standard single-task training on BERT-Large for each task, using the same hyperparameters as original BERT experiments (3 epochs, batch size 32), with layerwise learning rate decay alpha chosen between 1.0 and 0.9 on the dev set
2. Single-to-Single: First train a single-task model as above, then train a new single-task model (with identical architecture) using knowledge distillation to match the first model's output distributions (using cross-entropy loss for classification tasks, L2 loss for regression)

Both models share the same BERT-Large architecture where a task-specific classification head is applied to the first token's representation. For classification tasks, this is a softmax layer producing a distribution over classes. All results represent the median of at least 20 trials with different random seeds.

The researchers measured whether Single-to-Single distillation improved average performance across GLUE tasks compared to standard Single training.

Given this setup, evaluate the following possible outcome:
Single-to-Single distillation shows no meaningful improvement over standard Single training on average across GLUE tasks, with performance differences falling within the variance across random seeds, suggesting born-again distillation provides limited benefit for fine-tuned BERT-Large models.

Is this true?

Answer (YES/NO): NO